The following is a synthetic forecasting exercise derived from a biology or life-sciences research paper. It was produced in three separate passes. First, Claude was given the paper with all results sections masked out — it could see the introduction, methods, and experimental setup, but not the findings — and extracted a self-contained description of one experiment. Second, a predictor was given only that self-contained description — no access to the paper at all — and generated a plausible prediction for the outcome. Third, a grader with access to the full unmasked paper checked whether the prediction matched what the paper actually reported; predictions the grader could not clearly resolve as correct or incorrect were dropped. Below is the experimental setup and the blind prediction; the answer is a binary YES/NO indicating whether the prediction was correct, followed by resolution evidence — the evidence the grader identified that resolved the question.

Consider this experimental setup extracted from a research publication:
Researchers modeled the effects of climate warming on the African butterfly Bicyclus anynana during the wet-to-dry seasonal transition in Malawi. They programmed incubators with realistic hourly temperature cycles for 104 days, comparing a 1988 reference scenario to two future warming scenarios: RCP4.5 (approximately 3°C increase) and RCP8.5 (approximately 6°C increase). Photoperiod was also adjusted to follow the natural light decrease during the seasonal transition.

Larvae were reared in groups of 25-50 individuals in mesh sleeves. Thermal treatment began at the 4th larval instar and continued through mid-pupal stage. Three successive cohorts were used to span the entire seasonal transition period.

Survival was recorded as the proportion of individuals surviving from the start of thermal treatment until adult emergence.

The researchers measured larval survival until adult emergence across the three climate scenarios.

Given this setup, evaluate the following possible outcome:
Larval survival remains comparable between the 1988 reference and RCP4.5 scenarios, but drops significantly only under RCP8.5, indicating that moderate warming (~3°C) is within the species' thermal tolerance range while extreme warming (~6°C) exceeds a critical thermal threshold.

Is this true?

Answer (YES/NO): NO